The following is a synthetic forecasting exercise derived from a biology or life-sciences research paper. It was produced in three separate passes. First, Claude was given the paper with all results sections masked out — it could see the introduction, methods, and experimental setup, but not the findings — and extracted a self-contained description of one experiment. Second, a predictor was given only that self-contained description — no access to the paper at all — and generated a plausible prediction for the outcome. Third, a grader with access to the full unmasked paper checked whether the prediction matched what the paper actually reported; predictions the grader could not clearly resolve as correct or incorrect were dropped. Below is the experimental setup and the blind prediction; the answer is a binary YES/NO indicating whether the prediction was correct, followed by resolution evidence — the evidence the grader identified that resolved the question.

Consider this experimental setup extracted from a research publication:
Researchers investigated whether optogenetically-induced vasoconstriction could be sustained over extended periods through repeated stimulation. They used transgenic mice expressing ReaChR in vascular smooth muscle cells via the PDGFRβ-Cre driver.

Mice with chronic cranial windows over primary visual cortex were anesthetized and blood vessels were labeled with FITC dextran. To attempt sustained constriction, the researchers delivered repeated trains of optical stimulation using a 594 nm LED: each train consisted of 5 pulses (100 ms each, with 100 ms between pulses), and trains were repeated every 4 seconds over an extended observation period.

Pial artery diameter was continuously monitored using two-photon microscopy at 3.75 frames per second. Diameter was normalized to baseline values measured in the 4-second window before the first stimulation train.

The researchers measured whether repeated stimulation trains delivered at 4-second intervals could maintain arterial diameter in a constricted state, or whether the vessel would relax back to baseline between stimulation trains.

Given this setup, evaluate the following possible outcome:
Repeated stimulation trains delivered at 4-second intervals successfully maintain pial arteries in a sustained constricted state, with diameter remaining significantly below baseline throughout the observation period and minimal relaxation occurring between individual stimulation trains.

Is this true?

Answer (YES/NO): YES